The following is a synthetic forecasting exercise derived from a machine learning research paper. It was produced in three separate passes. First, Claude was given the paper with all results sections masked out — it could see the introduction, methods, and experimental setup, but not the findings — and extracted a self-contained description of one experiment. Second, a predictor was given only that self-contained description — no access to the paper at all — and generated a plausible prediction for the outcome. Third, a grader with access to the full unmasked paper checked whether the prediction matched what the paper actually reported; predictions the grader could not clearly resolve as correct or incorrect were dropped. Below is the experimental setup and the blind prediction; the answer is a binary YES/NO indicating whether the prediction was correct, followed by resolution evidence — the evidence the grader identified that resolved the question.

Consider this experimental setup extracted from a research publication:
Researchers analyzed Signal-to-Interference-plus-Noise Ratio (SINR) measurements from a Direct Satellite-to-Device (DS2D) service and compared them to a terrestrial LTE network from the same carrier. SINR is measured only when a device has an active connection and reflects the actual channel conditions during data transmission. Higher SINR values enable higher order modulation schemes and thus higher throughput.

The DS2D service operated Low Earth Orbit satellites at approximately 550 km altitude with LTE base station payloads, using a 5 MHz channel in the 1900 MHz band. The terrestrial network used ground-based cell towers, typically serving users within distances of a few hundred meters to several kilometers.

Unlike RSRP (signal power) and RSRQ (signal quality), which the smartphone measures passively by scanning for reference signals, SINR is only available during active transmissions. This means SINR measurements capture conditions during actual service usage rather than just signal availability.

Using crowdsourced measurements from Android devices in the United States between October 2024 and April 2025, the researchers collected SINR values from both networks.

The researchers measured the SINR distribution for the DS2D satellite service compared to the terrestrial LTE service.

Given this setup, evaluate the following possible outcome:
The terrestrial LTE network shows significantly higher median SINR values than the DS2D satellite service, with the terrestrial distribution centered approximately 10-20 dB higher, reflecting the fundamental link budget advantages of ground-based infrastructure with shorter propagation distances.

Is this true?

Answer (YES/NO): NO